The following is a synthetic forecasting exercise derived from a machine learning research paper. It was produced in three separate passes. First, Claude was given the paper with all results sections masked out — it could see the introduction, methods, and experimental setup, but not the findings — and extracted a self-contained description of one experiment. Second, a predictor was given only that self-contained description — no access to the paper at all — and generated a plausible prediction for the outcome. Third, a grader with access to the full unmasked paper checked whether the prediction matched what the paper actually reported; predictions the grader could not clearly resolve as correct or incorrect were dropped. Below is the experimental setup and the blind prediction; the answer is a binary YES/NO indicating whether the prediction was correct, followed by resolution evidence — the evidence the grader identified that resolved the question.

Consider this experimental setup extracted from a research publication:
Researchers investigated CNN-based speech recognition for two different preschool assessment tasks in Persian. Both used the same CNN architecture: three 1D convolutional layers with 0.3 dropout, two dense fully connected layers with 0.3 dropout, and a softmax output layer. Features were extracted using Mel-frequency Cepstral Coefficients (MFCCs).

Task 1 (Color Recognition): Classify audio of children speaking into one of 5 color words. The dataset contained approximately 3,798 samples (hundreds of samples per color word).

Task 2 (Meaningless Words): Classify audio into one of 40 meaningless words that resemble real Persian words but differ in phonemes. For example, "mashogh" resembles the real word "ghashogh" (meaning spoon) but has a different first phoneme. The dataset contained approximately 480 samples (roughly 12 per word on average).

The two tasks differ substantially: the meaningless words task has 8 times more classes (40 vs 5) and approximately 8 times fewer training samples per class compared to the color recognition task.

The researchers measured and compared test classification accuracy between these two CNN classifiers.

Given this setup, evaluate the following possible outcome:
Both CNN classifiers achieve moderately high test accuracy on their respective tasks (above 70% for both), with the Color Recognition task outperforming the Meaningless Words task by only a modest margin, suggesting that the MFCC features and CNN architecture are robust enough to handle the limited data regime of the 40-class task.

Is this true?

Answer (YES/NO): YES